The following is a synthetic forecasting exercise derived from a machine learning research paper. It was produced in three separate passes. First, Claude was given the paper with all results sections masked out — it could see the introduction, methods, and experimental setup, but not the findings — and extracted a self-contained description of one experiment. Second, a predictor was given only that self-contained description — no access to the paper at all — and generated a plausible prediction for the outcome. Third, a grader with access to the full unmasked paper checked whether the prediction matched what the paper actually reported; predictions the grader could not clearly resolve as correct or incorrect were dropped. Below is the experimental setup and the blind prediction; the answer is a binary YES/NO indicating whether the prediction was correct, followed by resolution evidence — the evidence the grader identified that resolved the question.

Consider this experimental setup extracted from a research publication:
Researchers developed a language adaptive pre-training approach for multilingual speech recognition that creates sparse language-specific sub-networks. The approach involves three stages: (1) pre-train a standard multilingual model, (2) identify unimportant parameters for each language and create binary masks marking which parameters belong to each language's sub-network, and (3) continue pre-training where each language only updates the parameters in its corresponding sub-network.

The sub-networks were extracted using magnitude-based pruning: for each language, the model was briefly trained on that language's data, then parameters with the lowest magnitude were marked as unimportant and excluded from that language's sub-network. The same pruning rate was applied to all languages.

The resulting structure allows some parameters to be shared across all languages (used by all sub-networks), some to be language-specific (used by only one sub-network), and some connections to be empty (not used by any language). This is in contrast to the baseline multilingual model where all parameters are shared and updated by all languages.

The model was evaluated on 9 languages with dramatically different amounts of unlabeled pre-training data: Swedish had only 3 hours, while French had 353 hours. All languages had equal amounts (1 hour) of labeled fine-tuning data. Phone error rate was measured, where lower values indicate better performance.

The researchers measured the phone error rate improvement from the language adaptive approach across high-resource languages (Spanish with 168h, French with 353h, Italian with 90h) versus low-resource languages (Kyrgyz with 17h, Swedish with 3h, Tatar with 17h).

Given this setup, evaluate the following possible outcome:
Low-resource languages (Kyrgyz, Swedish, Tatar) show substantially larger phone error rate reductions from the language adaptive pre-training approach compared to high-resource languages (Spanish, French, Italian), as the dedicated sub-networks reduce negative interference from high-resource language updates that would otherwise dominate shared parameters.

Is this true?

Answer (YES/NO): NO